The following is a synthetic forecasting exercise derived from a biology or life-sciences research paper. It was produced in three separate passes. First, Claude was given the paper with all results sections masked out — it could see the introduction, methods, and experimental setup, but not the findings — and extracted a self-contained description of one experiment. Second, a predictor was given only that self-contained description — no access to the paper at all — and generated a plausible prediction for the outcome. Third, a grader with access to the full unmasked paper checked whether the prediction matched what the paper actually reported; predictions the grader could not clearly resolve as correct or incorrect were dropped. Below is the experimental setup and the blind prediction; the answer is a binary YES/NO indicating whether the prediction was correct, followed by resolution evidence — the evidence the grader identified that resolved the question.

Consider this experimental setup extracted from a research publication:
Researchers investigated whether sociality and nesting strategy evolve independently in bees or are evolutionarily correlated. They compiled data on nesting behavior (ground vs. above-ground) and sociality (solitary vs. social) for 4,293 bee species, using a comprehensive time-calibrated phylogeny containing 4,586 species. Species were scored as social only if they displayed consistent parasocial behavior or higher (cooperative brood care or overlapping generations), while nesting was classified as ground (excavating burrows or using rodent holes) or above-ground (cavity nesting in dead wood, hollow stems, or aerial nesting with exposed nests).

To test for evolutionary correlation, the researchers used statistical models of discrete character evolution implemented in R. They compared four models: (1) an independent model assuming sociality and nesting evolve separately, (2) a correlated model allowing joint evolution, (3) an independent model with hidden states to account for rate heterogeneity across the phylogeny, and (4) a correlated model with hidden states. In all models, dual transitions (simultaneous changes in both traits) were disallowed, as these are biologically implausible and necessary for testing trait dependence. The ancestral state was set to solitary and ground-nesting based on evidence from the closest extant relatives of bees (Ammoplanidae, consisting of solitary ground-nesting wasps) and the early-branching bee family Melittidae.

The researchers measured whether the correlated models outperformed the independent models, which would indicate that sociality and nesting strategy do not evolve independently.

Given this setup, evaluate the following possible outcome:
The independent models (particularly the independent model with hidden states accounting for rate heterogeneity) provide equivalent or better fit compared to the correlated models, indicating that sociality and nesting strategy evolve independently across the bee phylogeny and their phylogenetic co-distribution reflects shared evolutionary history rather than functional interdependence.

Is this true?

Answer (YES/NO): NO